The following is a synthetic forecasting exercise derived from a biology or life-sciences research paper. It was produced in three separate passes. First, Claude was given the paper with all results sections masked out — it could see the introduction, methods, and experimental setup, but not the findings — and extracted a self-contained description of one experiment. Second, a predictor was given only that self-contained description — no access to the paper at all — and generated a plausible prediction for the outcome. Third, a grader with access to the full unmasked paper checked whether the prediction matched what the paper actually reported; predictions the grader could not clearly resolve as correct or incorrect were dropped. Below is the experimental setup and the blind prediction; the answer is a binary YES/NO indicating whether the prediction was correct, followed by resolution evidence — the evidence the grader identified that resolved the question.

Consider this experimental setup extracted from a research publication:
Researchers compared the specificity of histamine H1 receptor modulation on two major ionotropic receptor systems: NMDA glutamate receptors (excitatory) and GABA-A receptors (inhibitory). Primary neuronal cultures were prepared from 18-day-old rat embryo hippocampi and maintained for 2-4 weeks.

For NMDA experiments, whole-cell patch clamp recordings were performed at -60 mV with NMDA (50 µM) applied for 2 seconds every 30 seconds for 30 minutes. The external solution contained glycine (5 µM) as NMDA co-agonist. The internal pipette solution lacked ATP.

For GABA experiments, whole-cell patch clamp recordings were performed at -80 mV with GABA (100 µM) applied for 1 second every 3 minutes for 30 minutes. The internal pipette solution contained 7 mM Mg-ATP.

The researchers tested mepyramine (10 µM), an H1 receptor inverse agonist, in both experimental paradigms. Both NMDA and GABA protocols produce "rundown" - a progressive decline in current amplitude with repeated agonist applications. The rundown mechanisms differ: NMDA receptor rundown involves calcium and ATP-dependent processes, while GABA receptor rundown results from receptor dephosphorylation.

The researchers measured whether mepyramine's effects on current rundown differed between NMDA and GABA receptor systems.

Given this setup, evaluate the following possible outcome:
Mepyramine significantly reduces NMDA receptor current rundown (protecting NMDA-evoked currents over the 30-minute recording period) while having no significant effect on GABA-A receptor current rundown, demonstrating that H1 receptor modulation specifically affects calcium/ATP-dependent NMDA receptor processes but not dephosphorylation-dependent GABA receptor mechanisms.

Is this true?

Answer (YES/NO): NO